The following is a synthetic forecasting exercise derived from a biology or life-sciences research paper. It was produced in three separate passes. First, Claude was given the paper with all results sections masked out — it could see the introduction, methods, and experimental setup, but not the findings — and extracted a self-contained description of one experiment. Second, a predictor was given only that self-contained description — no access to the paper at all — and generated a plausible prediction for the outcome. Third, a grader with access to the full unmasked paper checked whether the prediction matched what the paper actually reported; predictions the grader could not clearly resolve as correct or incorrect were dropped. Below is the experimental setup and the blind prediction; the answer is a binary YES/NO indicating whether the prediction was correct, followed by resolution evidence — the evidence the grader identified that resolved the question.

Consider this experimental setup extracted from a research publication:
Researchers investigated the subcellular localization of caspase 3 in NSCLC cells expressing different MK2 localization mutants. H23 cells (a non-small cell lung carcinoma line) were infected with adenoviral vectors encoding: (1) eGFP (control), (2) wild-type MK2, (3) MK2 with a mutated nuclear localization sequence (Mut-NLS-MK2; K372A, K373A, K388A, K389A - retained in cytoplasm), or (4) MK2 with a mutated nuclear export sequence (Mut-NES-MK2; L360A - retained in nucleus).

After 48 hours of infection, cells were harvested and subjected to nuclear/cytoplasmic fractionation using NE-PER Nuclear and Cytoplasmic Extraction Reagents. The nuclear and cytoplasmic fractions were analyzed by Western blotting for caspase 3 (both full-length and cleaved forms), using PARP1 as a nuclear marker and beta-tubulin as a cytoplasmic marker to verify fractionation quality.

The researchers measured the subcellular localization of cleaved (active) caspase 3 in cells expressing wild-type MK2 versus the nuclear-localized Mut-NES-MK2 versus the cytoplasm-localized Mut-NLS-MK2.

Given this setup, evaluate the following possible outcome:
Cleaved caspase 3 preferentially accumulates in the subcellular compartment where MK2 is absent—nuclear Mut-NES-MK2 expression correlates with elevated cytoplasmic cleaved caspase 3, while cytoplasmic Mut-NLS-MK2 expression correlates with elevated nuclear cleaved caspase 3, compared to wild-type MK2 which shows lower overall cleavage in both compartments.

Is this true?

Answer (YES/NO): NO